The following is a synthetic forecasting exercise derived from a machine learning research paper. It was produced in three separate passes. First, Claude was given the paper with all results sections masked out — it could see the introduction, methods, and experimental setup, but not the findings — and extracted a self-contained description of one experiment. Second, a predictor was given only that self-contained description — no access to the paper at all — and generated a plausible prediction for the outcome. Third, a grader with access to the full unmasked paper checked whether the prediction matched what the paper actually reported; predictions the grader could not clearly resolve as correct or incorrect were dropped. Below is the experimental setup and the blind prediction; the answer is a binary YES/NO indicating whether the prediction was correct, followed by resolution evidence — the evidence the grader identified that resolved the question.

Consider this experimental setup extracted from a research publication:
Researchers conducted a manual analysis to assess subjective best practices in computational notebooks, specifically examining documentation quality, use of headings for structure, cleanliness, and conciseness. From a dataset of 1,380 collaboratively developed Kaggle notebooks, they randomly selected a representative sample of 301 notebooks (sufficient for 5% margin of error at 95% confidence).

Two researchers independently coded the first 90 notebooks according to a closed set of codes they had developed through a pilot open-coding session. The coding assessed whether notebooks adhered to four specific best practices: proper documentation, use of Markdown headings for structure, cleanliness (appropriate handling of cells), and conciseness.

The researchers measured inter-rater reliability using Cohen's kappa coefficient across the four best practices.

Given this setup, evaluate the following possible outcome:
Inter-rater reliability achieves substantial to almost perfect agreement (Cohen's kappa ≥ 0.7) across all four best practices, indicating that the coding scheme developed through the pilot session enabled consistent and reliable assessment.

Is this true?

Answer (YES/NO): YES